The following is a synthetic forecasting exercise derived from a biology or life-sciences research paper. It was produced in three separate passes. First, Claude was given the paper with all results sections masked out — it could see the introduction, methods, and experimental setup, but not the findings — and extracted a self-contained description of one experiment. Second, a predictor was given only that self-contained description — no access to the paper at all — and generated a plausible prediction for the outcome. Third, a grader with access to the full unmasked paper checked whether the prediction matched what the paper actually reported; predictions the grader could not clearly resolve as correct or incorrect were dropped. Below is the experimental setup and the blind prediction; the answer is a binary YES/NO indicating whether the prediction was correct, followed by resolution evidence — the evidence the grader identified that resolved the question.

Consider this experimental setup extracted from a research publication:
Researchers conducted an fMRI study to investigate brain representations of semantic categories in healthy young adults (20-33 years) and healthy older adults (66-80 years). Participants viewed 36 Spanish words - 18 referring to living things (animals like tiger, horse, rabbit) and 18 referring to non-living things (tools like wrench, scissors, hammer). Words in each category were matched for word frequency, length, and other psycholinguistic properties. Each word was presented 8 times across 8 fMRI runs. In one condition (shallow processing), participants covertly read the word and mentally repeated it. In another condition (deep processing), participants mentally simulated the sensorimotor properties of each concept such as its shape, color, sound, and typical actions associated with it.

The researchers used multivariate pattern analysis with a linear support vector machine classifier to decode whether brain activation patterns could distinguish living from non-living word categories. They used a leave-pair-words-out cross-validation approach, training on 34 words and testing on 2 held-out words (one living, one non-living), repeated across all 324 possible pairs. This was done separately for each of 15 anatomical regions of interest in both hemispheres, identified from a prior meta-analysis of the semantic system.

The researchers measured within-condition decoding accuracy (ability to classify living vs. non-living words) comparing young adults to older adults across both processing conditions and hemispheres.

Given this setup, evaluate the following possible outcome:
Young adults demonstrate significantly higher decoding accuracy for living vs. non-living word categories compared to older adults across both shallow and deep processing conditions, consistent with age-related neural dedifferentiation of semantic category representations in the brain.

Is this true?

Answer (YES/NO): NO